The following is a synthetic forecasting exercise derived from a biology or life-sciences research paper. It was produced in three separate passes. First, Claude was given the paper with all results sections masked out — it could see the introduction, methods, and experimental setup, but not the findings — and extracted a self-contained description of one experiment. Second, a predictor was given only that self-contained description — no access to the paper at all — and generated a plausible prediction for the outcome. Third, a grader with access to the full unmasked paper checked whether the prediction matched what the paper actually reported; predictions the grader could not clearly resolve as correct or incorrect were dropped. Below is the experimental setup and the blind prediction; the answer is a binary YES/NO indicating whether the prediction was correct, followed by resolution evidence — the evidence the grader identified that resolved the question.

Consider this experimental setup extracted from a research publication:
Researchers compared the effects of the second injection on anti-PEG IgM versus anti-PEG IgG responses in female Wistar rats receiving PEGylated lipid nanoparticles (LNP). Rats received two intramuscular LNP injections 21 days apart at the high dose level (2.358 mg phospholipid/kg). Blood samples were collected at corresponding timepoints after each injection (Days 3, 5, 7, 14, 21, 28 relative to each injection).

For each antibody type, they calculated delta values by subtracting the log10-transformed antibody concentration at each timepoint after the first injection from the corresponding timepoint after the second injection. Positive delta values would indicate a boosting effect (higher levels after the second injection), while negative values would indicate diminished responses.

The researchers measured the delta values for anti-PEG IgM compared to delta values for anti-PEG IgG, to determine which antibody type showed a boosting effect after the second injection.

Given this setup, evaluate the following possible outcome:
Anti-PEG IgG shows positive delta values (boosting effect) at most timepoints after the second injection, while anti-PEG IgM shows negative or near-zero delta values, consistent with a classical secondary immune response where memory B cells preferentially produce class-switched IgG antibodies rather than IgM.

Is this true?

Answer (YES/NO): NO